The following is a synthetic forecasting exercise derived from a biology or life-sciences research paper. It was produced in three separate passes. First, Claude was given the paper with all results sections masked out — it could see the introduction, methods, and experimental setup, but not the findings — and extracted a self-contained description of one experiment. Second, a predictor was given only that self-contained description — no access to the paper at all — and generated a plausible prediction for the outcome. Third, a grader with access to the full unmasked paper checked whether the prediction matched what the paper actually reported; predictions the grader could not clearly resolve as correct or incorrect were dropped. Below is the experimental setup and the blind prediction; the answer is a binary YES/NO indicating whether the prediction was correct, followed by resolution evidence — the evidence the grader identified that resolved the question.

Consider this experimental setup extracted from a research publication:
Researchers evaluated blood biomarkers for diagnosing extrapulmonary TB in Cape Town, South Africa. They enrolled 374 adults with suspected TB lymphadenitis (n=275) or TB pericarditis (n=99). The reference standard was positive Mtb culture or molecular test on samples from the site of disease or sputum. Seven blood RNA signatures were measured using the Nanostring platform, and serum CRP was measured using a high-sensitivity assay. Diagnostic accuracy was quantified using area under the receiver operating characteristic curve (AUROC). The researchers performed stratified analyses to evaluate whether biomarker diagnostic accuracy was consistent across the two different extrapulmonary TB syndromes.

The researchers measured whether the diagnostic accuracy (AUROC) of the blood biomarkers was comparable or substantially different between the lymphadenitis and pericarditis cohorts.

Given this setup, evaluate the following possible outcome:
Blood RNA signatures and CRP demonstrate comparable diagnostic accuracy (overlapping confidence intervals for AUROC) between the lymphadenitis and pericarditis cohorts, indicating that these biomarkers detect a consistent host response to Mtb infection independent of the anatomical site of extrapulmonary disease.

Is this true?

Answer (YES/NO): YES